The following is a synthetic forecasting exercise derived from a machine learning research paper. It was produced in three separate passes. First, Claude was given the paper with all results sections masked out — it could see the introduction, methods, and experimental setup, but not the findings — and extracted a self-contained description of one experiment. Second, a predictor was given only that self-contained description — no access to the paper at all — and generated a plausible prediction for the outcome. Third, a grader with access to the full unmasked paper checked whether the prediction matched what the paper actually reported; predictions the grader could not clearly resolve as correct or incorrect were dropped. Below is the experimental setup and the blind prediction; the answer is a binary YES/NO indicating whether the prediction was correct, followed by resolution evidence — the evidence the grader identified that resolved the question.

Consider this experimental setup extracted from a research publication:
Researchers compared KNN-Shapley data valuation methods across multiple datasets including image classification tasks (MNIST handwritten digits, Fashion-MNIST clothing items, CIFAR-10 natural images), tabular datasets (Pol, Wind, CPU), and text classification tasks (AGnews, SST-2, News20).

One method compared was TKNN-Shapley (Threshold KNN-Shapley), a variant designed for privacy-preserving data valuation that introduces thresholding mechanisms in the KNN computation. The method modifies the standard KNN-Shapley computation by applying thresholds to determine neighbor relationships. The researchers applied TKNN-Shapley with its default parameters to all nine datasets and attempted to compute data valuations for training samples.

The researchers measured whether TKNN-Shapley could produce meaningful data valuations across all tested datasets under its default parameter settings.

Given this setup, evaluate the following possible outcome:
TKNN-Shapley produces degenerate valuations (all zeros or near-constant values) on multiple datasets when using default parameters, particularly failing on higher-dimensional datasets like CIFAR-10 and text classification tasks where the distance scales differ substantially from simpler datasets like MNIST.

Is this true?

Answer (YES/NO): NO